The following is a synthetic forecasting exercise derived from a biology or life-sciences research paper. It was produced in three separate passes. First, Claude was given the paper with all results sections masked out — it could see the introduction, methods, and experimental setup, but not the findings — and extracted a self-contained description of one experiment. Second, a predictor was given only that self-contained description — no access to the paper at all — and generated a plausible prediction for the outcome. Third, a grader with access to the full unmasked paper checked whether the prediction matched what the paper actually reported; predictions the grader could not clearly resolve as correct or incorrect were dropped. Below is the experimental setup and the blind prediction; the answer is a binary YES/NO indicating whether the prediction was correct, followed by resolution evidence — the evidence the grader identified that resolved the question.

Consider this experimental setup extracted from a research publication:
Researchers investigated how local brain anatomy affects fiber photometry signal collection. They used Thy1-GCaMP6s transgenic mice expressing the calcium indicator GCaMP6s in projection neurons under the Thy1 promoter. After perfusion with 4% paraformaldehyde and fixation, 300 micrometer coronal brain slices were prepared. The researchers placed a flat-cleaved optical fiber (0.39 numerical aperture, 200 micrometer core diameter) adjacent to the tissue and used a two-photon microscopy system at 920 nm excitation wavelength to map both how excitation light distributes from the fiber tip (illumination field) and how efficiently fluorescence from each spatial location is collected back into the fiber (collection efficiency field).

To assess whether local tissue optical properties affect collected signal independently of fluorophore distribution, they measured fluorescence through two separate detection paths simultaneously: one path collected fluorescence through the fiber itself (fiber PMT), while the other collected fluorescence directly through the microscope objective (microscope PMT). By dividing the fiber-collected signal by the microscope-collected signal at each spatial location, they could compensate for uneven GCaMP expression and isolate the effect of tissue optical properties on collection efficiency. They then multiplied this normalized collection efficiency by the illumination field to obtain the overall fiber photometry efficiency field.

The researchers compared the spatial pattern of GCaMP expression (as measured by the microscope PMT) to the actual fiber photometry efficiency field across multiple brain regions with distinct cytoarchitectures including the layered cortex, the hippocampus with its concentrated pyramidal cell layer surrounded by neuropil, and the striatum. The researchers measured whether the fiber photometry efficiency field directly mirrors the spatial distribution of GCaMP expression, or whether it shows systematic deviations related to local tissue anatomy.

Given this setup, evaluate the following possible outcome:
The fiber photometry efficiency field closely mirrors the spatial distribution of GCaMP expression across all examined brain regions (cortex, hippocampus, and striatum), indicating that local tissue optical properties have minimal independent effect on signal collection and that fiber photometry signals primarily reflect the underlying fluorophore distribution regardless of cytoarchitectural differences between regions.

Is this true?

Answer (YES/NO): NO